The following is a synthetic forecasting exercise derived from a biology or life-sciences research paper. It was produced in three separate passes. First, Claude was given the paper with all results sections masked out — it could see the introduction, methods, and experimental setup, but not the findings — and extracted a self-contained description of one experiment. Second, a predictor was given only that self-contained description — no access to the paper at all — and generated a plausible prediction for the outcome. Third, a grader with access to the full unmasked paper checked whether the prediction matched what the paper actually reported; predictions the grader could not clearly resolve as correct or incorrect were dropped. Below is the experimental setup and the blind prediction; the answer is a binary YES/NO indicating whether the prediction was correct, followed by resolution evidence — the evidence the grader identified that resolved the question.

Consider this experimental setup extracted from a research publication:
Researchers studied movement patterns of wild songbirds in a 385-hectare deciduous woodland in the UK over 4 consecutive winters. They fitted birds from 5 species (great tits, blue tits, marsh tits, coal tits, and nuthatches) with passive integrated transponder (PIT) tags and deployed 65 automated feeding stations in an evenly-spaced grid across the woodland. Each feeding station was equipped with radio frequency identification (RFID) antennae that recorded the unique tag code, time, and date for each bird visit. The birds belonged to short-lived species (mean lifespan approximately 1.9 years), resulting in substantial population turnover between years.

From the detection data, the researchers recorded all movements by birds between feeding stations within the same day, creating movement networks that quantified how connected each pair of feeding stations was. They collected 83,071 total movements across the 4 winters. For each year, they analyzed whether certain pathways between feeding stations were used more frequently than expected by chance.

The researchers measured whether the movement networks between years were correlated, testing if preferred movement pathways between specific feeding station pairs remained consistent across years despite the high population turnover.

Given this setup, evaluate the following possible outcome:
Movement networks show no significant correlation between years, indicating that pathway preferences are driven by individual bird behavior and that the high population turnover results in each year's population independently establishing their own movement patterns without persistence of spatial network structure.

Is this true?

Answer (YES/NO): NO